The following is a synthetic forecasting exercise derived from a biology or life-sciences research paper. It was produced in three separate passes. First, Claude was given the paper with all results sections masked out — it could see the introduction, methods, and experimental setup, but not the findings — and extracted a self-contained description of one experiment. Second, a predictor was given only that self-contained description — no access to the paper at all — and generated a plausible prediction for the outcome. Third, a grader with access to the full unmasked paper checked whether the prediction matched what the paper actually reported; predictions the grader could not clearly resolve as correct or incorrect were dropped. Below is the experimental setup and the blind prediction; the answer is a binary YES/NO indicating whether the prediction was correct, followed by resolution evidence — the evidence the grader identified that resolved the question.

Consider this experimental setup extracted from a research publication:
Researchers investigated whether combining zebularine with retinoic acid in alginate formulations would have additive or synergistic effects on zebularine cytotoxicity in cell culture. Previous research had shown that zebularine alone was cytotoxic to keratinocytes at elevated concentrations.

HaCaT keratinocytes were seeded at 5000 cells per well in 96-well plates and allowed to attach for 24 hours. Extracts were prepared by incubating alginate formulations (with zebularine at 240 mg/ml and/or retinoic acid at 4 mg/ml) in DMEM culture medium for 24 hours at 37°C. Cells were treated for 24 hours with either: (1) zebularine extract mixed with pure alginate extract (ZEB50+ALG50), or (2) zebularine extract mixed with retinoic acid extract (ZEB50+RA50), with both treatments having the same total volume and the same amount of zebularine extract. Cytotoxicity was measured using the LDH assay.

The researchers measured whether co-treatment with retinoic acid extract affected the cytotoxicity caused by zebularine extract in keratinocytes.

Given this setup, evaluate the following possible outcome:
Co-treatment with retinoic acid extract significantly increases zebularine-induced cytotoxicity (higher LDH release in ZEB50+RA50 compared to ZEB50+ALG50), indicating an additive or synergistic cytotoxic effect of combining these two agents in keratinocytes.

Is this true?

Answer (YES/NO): NO